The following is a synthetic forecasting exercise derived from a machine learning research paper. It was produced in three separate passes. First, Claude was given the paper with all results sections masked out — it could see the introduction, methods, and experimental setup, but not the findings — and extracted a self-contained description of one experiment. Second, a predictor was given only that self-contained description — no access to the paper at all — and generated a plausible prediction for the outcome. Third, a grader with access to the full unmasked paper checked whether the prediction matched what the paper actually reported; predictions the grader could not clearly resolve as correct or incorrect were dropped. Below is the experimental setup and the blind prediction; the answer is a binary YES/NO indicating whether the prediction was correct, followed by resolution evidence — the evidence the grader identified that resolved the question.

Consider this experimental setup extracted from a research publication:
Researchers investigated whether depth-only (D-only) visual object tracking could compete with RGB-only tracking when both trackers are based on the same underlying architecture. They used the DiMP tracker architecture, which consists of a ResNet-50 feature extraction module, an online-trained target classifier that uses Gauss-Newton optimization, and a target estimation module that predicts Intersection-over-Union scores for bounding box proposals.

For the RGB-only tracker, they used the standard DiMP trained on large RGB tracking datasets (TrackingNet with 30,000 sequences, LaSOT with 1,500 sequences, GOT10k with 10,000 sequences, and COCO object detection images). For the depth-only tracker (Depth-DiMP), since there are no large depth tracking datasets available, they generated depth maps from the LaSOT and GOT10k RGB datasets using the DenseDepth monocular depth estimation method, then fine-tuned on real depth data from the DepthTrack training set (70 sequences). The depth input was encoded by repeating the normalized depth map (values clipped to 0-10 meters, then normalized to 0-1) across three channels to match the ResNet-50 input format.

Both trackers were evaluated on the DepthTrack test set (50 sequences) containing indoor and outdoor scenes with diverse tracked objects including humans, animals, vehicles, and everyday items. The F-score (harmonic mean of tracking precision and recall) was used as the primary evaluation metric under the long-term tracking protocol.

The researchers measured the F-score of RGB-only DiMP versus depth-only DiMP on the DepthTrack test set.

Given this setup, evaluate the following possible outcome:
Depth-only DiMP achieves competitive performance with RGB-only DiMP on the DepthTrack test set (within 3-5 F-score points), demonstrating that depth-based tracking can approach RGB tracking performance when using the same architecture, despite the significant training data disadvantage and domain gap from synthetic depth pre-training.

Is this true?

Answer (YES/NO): NO